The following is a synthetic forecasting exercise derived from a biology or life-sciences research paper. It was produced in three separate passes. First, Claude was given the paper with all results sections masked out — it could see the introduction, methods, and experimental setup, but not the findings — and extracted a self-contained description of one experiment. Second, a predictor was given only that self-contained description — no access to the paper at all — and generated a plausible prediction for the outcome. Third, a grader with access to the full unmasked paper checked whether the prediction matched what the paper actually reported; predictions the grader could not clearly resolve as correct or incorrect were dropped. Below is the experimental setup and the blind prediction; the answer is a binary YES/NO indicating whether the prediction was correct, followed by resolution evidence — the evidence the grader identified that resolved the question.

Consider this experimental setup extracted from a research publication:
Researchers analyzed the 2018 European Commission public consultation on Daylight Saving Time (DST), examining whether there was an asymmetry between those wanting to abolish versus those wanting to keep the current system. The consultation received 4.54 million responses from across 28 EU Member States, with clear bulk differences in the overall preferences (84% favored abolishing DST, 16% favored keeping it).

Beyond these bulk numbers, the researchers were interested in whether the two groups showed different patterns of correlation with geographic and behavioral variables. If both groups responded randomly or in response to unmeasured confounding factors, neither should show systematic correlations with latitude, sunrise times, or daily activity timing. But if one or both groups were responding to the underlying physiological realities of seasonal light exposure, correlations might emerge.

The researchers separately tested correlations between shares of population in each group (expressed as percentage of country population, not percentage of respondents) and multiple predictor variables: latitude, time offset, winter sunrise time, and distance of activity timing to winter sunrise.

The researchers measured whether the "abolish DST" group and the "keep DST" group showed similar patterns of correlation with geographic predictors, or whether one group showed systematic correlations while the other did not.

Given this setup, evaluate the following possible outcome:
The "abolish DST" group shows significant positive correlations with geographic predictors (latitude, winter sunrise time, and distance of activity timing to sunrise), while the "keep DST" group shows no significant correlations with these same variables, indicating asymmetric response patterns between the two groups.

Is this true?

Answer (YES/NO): NO